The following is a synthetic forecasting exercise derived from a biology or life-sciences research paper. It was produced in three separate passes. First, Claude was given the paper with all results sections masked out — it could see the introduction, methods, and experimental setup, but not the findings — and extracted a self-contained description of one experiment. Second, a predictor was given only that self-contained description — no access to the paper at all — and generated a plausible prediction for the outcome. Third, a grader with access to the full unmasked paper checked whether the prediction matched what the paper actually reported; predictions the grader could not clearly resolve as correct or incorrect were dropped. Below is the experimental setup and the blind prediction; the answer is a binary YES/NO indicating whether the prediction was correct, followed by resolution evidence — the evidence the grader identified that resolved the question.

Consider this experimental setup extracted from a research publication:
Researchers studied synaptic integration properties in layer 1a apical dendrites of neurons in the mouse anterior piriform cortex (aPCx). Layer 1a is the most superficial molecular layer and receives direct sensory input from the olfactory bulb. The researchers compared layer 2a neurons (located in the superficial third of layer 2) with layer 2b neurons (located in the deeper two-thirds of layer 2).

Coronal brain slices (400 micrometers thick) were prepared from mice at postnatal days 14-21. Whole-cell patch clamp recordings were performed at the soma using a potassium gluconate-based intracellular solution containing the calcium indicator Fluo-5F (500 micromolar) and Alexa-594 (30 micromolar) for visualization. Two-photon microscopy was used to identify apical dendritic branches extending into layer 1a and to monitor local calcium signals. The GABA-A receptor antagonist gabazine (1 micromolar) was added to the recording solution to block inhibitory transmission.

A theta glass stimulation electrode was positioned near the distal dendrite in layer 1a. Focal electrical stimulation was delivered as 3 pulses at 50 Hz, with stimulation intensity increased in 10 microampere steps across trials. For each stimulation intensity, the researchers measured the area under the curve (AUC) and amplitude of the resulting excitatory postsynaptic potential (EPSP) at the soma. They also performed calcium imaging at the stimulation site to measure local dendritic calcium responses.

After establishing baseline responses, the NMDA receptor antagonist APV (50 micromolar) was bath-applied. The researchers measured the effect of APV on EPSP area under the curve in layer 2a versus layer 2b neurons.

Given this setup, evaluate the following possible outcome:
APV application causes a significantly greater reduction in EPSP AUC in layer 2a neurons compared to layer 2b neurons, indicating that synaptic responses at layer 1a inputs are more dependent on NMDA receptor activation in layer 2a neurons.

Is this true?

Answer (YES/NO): NO